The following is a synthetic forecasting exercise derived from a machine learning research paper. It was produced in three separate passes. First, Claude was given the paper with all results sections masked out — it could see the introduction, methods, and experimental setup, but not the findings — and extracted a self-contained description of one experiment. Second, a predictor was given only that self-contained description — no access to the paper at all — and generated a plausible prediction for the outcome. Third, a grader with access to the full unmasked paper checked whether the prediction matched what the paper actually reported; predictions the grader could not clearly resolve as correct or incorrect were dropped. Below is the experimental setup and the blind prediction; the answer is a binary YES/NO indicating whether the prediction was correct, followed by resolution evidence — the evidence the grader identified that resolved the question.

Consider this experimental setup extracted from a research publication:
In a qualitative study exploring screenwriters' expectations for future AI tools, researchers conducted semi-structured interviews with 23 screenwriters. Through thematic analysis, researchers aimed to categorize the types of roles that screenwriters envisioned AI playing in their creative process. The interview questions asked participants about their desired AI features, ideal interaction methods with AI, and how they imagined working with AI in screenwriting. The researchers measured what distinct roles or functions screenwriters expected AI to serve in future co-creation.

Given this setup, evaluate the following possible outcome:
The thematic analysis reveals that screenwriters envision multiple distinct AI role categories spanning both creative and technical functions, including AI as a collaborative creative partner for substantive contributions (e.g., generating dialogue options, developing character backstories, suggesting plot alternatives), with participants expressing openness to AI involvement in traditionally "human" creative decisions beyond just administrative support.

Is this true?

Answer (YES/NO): YES